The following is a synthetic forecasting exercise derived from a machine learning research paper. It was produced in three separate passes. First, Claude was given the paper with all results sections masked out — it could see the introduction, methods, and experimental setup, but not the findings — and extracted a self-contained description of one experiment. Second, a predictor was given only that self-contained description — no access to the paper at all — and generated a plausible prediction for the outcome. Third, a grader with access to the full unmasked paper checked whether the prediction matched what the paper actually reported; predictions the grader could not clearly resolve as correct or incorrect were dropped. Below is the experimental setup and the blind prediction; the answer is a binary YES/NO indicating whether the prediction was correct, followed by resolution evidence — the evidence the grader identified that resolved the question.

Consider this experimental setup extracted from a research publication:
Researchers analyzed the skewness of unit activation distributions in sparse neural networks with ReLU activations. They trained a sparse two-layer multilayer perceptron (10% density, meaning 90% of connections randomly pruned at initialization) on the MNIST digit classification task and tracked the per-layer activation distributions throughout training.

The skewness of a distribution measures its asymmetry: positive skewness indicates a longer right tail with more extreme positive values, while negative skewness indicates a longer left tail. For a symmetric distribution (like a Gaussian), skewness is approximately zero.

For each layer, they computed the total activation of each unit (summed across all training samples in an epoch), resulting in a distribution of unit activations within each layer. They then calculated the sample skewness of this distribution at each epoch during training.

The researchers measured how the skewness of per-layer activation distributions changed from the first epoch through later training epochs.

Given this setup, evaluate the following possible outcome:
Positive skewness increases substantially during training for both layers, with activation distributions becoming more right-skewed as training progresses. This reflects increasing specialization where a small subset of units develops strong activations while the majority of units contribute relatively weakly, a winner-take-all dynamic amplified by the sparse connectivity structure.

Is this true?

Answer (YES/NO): NO